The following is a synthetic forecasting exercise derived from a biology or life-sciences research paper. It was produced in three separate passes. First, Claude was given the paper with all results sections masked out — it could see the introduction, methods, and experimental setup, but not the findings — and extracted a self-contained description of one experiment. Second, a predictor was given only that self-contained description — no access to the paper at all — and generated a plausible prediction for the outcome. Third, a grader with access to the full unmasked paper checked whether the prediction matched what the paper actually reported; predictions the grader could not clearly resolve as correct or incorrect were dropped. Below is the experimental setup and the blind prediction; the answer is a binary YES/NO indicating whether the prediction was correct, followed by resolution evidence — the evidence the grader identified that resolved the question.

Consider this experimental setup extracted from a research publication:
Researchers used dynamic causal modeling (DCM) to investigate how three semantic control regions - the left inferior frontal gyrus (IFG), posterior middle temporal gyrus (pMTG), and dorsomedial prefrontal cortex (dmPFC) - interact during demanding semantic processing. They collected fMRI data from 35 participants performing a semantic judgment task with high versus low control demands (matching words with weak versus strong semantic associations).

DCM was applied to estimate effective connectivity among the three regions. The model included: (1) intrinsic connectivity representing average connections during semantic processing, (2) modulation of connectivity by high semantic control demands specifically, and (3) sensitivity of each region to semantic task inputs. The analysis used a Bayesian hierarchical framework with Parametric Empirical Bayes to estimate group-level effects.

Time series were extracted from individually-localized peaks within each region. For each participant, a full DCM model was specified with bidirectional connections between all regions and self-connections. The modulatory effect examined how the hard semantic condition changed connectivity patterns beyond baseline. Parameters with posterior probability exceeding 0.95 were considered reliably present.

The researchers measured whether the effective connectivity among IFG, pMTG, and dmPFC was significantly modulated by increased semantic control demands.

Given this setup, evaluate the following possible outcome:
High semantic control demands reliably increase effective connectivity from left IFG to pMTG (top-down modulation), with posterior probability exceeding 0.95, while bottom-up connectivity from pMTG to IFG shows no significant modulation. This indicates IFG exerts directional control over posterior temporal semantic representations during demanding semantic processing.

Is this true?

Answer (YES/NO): NO